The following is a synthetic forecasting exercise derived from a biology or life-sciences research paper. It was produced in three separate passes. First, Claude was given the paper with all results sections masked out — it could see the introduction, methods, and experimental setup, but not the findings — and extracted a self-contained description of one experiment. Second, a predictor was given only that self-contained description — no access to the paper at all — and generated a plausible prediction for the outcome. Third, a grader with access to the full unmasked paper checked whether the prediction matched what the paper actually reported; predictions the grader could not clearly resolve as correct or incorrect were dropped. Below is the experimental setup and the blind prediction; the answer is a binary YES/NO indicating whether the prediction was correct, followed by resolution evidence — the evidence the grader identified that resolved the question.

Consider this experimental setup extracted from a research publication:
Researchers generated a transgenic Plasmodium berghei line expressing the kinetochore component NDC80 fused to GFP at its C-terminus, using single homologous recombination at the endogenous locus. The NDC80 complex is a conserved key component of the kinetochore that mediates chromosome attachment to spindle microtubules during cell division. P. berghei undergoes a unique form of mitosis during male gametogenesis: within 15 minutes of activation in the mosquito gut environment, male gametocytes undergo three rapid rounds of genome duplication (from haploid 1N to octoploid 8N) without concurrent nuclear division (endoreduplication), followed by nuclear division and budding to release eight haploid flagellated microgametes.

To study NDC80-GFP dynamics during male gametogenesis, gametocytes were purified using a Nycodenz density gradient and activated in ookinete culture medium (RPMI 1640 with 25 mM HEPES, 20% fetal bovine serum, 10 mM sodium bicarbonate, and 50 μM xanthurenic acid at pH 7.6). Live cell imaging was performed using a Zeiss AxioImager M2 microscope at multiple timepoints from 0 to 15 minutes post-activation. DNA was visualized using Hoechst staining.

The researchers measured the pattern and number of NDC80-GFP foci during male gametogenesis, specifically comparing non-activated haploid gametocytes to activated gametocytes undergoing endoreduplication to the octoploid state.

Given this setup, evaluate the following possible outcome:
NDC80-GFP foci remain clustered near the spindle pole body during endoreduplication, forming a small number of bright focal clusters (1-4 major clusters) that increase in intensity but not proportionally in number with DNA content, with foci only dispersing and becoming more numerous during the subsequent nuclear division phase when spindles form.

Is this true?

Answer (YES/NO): NO